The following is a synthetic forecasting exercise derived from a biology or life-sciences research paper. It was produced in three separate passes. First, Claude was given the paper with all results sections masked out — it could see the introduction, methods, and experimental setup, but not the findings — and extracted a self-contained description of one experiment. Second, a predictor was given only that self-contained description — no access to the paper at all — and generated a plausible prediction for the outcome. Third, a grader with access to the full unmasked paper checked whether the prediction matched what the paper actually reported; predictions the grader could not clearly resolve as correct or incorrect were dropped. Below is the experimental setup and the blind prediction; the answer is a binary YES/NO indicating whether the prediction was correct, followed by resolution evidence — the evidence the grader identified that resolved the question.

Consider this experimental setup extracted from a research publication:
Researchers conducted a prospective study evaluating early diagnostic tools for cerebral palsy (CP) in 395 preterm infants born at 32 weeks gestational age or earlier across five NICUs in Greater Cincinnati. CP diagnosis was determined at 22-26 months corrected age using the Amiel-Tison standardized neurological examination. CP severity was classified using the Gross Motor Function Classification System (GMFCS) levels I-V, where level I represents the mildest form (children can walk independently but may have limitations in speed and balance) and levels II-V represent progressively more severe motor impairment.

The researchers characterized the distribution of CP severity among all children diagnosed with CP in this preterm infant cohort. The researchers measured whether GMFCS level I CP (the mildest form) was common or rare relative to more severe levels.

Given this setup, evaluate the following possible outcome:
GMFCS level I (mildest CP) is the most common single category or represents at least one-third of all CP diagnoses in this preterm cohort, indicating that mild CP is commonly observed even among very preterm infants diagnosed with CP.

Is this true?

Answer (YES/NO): YES